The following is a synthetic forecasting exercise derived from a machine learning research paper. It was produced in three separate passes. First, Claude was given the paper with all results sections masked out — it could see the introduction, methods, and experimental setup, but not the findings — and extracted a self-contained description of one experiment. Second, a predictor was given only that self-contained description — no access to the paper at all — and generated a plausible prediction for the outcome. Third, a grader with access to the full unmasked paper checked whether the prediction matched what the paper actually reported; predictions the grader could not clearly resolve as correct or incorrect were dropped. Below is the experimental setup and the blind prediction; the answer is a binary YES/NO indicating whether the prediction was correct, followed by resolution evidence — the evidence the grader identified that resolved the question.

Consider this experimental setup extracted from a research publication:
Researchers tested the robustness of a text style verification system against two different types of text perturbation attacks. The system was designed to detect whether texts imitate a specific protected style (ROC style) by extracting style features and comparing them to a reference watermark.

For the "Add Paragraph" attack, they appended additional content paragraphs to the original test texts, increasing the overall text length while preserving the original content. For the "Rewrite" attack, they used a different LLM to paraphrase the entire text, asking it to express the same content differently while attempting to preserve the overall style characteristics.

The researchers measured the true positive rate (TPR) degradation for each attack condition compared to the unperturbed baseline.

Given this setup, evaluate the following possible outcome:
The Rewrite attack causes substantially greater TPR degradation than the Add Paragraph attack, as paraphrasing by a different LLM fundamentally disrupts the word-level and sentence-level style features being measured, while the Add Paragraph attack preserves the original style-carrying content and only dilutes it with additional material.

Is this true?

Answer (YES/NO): YES